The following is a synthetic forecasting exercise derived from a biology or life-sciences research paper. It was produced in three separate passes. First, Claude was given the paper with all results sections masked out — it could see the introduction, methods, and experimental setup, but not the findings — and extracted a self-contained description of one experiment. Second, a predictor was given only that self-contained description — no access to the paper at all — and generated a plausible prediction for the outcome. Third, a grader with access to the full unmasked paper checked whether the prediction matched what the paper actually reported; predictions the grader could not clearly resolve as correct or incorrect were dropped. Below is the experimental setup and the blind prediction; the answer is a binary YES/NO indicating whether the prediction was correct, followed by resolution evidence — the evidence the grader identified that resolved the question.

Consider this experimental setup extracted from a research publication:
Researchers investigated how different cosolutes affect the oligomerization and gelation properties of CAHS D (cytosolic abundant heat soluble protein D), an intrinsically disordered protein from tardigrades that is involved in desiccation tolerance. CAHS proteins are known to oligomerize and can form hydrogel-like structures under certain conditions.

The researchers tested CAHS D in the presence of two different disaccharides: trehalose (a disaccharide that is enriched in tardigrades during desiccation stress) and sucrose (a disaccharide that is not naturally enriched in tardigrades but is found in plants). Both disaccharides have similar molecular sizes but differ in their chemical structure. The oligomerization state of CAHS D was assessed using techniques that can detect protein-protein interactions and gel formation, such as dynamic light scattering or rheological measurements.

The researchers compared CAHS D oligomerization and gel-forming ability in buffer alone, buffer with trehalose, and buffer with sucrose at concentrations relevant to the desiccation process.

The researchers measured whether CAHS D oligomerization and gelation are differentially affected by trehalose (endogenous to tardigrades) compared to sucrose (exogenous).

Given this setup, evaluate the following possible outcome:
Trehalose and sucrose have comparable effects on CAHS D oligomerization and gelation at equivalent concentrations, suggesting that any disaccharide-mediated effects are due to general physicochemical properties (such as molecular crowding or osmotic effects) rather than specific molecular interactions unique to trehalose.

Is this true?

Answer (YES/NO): NO